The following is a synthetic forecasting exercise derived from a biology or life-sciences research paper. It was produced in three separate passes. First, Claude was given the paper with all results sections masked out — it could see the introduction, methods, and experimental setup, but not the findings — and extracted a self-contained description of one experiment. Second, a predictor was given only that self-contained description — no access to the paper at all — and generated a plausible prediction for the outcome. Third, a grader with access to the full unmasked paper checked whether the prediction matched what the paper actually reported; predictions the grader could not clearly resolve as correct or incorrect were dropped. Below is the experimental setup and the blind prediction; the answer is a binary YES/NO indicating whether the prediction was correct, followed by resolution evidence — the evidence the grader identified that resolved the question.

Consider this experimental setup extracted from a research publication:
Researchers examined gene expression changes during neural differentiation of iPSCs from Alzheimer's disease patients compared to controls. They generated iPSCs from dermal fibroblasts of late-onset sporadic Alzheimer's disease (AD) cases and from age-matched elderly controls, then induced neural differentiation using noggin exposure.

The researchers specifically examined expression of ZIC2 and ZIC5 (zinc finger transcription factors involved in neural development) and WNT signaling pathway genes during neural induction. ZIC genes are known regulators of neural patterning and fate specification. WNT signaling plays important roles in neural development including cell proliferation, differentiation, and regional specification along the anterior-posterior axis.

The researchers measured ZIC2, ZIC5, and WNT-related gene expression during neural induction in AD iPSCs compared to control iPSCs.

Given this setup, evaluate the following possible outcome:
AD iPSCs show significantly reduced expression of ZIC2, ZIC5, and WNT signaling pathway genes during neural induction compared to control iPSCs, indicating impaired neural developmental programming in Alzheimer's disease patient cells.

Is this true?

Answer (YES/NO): NO